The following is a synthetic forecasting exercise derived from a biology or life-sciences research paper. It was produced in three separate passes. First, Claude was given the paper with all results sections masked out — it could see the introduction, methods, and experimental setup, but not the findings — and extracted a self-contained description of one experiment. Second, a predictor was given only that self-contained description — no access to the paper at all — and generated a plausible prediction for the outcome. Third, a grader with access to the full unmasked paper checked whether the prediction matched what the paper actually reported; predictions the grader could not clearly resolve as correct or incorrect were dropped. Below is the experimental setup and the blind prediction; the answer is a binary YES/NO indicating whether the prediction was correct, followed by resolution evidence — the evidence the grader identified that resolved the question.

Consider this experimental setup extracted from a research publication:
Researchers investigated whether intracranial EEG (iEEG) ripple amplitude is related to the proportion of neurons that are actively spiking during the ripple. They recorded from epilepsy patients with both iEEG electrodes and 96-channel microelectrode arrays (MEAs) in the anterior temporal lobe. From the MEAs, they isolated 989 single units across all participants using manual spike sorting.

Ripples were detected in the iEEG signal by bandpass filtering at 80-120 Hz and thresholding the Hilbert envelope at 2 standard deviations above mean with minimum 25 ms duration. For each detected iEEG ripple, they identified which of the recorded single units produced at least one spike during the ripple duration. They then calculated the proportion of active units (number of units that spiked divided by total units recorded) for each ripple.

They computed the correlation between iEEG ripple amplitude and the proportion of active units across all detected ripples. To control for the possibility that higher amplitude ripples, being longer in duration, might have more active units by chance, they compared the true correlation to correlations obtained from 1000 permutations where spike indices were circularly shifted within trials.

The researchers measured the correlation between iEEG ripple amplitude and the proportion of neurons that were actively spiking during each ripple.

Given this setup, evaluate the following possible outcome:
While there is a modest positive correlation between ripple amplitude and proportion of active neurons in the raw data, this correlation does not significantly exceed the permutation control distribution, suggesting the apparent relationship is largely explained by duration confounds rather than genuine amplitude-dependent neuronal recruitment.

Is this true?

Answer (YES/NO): NO